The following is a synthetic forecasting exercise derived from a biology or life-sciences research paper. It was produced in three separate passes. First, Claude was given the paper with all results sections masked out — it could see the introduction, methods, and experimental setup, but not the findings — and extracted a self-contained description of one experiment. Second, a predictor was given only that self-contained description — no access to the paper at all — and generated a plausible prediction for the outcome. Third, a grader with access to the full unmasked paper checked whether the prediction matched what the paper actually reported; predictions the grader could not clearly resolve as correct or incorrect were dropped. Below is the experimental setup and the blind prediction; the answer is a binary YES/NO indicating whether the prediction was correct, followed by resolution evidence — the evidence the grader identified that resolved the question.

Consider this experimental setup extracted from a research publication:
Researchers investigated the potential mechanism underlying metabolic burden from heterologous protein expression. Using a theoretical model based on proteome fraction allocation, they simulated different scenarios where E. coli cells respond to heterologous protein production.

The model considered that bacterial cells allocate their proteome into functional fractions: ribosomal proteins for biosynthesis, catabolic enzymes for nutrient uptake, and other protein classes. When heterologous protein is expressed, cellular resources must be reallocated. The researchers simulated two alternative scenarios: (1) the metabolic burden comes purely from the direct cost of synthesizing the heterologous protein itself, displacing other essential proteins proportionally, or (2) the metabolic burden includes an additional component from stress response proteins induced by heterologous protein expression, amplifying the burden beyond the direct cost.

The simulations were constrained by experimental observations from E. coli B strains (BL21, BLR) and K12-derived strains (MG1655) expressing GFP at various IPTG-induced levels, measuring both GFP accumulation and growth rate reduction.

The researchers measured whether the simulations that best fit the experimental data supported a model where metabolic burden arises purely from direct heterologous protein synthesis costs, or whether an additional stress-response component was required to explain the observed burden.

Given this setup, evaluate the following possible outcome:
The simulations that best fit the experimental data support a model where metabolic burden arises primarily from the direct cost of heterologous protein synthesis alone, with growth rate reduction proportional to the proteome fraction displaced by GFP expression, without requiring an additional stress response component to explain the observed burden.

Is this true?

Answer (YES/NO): NO